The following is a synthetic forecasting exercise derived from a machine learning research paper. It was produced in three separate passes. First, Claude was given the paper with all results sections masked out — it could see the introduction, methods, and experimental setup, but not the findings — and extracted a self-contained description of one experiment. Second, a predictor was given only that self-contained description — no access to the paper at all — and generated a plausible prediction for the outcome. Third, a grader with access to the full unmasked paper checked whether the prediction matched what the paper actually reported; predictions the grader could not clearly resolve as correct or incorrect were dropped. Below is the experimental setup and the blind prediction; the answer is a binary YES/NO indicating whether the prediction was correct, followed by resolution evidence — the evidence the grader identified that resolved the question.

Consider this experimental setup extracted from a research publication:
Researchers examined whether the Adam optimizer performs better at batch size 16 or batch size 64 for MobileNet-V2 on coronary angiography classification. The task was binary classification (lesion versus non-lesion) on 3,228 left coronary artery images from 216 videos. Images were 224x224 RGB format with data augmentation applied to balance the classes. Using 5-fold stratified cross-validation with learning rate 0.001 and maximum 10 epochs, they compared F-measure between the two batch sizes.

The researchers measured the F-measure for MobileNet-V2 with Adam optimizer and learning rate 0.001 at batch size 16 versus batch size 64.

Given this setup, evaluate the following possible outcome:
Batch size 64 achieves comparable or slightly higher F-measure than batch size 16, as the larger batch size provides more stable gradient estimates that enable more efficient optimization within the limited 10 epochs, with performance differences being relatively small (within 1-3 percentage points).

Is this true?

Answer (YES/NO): YES